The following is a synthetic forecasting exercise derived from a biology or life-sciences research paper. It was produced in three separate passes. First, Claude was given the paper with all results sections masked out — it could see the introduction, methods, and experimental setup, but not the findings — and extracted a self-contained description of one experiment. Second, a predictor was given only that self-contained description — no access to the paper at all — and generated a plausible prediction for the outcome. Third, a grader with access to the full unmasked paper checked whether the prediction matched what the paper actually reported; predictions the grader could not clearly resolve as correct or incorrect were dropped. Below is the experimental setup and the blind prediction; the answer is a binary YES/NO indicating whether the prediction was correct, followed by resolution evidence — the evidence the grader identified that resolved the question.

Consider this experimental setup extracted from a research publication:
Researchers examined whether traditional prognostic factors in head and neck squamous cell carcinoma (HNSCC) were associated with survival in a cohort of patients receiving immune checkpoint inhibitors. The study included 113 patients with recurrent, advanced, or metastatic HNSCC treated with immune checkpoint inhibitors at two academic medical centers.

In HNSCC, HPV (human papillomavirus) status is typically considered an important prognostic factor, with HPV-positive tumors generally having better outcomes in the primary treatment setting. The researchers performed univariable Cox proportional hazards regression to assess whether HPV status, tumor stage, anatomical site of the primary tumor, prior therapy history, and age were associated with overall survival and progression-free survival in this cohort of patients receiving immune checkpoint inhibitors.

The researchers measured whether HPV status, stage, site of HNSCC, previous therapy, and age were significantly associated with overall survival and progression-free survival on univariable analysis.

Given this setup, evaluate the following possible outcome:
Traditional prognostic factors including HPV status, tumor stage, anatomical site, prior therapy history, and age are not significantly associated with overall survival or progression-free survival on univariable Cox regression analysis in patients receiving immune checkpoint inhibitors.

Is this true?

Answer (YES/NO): YES